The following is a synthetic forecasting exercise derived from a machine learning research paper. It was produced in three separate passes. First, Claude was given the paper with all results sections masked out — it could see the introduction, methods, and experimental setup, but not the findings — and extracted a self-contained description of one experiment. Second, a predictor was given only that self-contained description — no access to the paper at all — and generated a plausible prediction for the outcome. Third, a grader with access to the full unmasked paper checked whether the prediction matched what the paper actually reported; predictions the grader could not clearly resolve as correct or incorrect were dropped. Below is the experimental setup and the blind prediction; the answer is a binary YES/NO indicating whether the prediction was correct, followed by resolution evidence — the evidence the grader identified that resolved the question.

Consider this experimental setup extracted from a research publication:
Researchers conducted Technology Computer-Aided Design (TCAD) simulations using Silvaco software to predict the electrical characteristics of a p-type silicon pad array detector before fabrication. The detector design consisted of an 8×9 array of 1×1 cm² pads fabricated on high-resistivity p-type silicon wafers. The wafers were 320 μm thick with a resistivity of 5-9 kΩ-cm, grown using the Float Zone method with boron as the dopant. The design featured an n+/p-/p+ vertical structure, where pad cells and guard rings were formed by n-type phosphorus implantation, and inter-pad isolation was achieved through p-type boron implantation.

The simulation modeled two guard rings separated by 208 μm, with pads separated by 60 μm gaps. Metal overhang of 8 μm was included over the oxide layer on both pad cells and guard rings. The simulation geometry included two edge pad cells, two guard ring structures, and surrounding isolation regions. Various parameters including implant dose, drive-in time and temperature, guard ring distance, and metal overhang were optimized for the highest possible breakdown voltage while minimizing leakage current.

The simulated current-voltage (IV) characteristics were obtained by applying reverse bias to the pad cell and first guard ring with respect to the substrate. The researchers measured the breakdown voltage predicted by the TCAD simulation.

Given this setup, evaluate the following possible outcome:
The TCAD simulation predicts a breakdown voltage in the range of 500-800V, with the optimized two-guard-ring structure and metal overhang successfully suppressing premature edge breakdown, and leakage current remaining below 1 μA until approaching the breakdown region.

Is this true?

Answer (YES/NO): NO